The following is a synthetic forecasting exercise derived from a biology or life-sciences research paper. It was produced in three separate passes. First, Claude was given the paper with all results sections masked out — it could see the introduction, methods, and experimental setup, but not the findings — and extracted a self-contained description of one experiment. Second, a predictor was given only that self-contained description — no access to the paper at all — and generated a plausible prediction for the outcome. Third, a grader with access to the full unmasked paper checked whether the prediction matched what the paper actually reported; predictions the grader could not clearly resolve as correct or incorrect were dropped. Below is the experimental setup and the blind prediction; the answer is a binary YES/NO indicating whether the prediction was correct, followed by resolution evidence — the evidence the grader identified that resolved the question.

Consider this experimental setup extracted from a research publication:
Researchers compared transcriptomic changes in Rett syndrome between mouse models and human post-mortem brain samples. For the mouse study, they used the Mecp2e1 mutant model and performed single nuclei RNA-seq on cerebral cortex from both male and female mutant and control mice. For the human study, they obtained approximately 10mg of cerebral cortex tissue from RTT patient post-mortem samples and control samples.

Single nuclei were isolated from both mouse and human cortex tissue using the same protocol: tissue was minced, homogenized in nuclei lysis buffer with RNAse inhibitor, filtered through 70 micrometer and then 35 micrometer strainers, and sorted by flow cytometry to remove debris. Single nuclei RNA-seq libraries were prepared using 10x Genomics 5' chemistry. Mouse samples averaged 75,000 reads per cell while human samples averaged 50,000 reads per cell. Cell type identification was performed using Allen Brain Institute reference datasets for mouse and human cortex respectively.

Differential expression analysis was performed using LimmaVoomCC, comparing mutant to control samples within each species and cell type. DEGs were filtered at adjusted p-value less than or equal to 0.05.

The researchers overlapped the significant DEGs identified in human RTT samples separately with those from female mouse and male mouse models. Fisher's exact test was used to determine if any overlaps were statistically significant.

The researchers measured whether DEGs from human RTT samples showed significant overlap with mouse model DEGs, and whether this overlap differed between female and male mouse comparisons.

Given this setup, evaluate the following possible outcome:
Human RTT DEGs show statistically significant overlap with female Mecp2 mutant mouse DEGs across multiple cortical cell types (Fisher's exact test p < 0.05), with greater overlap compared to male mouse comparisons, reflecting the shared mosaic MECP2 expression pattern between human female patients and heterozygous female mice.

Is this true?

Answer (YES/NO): YES